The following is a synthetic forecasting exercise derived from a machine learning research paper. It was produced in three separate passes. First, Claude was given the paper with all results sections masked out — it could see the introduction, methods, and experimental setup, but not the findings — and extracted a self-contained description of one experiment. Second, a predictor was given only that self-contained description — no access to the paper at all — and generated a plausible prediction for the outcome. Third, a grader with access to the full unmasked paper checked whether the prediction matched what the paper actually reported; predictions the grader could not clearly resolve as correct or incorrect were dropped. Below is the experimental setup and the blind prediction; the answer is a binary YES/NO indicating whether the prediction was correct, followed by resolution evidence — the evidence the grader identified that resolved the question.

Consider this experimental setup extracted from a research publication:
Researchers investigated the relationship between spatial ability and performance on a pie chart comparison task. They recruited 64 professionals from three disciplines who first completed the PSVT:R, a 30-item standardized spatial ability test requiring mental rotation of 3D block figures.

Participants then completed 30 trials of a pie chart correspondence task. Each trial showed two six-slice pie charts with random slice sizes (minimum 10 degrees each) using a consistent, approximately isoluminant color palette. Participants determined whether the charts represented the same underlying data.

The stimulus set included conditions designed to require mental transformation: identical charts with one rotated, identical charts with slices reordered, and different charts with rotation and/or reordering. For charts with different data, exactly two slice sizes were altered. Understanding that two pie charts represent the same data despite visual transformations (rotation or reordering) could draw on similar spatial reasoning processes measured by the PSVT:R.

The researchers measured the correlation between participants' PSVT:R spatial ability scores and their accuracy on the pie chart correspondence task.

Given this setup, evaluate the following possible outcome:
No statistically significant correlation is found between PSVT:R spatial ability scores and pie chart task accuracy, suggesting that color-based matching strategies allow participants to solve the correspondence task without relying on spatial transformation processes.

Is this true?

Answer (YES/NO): NO